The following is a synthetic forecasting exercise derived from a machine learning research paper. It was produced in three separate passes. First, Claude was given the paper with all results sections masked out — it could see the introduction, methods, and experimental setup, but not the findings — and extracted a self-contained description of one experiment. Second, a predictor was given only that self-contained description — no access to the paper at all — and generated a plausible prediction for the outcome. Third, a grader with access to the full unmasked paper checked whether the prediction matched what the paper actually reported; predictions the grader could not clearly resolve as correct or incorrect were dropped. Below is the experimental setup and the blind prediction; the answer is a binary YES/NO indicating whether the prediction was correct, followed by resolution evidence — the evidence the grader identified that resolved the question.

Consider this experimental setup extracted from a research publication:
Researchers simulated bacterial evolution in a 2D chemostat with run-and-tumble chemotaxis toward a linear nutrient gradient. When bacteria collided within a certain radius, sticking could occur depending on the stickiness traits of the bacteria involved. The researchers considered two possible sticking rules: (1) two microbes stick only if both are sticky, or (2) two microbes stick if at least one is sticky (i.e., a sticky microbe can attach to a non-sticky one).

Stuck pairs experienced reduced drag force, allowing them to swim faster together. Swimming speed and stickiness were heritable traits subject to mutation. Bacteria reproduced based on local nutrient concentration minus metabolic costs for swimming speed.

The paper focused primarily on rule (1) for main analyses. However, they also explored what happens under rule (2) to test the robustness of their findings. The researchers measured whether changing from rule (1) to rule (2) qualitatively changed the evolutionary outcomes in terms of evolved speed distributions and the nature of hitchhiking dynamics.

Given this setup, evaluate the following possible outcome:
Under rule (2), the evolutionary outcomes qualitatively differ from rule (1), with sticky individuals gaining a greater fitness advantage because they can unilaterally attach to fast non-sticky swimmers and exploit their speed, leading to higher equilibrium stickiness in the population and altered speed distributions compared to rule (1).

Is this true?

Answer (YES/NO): NO